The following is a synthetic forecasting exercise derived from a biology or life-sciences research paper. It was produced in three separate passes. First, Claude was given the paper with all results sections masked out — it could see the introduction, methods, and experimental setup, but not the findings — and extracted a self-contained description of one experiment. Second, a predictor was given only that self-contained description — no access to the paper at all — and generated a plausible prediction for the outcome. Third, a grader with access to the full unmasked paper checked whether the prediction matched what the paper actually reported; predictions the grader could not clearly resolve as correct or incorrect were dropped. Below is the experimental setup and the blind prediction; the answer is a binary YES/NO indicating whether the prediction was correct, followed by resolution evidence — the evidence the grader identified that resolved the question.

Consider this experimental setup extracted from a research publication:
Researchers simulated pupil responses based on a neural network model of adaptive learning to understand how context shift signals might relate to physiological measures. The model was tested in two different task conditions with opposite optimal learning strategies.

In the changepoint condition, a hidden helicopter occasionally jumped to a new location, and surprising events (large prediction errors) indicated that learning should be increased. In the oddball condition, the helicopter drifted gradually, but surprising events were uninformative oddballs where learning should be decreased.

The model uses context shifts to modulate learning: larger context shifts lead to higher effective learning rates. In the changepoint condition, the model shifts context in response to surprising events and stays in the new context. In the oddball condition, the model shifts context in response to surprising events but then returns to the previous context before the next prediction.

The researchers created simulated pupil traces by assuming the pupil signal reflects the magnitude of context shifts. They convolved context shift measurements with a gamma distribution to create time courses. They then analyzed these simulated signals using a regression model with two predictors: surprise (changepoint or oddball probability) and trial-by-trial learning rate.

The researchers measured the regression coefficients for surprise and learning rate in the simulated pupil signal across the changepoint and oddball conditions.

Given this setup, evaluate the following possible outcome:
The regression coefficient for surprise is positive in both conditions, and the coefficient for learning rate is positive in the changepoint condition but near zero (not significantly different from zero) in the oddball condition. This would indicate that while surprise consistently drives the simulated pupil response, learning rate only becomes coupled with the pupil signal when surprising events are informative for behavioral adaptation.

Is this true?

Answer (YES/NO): NO